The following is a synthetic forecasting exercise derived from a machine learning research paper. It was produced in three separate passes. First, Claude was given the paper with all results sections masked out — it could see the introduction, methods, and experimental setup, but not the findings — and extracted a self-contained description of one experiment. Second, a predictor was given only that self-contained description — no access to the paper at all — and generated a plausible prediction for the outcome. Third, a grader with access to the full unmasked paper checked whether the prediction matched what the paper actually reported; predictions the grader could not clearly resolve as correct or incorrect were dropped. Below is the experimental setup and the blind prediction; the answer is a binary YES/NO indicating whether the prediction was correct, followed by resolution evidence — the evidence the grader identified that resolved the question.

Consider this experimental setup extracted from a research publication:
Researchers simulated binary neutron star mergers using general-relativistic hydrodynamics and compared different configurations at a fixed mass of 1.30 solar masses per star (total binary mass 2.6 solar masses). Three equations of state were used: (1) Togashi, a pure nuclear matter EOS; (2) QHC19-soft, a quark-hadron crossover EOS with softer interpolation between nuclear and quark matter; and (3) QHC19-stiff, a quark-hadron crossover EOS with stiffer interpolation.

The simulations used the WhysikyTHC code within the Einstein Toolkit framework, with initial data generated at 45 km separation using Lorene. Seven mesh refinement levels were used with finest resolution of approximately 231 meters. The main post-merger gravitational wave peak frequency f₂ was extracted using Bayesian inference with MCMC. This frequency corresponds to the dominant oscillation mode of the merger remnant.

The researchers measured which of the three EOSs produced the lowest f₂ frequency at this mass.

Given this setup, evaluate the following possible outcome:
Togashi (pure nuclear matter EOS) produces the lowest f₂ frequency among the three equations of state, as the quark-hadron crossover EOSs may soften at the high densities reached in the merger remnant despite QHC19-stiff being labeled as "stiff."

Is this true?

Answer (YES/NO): NO